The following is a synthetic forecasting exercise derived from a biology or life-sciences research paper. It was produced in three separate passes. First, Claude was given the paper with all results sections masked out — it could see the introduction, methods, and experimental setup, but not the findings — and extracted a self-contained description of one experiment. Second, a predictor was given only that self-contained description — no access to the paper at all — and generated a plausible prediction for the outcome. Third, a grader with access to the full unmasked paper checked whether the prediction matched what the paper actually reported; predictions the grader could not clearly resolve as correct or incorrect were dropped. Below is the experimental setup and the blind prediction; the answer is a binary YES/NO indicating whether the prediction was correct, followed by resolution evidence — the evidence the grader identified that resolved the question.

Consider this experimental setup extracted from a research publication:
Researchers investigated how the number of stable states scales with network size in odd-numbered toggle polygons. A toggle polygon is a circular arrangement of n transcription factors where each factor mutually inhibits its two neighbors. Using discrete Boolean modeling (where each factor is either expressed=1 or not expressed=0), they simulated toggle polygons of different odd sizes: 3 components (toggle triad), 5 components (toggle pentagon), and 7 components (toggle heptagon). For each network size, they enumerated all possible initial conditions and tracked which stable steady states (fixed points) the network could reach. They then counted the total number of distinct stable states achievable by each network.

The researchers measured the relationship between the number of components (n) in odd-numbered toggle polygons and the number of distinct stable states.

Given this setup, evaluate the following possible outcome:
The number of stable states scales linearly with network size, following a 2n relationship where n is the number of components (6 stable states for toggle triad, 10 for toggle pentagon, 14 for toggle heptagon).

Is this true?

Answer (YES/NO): YES